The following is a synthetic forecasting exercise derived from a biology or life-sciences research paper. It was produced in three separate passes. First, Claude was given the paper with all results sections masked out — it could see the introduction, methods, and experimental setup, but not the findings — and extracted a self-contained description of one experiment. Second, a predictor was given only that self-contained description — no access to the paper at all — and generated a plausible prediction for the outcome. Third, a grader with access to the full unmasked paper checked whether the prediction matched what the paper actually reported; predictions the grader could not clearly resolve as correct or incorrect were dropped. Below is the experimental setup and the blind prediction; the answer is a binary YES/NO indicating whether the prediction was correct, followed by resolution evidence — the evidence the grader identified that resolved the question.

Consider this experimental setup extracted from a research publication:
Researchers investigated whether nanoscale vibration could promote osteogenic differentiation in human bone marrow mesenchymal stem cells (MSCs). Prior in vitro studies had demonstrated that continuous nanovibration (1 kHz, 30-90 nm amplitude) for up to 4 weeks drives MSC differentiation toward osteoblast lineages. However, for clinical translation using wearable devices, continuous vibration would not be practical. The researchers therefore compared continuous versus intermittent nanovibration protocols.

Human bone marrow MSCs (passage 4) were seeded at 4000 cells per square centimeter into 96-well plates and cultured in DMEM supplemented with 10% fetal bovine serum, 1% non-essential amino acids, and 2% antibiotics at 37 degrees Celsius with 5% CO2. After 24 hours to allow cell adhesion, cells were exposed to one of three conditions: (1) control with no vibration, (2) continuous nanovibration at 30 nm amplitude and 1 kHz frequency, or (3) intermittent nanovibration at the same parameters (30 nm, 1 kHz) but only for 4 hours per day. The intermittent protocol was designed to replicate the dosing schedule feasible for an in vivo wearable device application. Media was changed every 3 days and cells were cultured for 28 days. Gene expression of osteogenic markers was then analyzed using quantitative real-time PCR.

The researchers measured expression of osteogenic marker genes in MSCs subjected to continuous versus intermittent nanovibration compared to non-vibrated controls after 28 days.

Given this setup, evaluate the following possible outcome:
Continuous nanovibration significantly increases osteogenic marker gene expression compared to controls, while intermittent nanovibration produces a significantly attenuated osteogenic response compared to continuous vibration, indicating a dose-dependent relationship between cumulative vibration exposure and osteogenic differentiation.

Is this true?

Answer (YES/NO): NO